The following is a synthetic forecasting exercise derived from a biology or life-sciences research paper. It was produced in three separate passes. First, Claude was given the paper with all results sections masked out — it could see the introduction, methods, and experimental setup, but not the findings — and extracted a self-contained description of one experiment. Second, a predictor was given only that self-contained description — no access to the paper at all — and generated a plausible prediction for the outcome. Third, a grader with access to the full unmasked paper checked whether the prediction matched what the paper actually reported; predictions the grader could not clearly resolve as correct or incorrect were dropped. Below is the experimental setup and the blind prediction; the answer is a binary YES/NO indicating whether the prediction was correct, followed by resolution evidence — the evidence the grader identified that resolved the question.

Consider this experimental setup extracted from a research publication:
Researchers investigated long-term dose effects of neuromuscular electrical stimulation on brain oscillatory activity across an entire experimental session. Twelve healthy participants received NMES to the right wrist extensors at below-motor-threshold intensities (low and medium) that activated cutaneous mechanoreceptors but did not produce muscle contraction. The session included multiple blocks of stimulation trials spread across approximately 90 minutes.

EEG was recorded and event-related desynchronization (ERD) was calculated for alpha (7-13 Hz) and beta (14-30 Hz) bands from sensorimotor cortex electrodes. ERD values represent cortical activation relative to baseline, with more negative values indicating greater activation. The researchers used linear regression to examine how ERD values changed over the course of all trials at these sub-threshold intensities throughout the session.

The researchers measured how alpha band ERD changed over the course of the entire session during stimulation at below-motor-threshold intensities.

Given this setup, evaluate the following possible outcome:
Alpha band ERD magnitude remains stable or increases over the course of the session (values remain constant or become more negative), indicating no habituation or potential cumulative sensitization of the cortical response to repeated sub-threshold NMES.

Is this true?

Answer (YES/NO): NO